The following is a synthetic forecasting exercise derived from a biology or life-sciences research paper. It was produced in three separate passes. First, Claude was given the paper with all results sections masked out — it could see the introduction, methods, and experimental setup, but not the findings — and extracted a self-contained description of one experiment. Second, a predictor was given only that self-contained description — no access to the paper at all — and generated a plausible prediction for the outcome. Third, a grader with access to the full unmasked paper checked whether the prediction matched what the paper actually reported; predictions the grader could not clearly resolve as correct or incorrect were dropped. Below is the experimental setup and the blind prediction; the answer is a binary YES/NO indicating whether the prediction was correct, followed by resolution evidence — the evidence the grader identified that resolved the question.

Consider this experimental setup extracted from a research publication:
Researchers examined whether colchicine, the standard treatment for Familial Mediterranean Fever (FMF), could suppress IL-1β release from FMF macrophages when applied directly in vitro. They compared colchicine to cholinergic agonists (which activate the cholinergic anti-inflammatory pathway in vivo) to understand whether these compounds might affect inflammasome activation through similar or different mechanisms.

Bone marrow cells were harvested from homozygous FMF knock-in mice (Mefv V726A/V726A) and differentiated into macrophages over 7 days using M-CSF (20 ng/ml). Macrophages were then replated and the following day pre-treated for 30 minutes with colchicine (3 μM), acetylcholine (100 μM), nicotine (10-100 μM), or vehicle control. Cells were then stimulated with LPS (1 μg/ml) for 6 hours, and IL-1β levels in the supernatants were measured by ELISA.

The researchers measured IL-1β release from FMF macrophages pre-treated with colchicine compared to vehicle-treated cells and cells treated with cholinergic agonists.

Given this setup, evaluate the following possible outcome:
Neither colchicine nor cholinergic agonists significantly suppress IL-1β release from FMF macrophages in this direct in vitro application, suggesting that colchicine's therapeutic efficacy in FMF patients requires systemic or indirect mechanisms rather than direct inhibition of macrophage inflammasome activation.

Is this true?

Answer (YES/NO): NO